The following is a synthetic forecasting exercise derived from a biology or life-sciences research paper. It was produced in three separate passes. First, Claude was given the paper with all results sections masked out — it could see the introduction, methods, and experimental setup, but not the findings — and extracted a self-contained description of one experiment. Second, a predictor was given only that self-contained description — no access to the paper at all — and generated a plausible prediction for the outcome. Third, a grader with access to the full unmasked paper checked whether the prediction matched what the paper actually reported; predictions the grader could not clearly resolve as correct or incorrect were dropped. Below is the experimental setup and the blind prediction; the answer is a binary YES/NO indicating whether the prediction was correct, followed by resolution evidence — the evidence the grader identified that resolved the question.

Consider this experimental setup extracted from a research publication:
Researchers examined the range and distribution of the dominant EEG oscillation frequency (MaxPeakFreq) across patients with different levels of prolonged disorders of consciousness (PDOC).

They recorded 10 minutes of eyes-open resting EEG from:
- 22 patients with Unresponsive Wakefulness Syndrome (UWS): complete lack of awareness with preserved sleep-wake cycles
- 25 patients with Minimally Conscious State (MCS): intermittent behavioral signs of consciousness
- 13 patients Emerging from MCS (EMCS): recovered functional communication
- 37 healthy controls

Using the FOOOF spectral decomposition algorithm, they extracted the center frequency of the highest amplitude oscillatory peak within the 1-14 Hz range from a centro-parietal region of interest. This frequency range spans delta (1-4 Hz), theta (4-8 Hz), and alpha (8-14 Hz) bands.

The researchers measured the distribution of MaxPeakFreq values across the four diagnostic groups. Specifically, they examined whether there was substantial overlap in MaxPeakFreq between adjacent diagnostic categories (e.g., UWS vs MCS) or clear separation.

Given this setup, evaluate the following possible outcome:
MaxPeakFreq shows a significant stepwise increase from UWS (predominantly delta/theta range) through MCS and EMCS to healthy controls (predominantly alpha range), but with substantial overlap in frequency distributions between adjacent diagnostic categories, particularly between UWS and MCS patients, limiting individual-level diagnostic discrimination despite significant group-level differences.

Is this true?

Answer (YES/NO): NO